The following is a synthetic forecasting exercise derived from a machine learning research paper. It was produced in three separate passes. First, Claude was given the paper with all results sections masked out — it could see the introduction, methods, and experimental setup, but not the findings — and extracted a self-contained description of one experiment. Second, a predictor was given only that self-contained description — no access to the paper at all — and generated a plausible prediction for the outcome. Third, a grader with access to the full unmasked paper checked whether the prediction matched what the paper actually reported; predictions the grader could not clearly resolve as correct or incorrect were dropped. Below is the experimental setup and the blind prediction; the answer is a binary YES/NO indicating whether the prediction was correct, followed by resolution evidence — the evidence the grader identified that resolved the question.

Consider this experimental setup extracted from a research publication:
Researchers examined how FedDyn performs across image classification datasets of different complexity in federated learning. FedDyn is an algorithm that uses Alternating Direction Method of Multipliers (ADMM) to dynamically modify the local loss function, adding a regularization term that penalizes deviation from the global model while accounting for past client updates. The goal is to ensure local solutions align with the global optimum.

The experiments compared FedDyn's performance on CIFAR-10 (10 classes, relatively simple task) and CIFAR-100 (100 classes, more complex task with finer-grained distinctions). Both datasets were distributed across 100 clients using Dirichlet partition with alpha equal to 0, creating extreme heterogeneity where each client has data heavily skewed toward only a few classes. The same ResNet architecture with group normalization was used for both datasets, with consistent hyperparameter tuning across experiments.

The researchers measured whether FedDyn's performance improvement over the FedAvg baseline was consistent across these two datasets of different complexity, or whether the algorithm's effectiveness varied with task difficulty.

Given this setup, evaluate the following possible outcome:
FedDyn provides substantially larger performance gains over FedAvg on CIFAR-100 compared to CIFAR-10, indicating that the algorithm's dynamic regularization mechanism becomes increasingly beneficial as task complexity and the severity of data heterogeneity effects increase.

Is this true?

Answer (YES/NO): NO